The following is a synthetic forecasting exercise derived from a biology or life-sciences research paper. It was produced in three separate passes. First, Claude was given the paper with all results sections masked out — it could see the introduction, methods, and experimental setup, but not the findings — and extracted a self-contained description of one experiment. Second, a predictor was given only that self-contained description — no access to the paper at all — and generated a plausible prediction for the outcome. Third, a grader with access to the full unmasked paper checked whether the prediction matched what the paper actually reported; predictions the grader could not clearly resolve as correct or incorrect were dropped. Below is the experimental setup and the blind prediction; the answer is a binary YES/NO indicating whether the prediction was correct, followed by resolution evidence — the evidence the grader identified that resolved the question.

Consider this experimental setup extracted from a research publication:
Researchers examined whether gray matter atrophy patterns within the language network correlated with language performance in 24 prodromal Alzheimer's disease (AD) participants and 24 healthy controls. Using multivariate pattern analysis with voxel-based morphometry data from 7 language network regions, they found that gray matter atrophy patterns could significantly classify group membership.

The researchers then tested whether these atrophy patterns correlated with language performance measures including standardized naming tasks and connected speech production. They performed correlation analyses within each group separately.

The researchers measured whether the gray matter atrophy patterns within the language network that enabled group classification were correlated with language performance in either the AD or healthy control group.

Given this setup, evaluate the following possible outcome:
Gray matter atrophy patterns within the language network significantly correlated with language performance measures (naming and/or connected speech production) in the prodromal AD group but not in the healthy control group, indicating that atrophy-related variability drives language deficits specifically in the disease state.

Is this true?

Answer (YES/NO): NO